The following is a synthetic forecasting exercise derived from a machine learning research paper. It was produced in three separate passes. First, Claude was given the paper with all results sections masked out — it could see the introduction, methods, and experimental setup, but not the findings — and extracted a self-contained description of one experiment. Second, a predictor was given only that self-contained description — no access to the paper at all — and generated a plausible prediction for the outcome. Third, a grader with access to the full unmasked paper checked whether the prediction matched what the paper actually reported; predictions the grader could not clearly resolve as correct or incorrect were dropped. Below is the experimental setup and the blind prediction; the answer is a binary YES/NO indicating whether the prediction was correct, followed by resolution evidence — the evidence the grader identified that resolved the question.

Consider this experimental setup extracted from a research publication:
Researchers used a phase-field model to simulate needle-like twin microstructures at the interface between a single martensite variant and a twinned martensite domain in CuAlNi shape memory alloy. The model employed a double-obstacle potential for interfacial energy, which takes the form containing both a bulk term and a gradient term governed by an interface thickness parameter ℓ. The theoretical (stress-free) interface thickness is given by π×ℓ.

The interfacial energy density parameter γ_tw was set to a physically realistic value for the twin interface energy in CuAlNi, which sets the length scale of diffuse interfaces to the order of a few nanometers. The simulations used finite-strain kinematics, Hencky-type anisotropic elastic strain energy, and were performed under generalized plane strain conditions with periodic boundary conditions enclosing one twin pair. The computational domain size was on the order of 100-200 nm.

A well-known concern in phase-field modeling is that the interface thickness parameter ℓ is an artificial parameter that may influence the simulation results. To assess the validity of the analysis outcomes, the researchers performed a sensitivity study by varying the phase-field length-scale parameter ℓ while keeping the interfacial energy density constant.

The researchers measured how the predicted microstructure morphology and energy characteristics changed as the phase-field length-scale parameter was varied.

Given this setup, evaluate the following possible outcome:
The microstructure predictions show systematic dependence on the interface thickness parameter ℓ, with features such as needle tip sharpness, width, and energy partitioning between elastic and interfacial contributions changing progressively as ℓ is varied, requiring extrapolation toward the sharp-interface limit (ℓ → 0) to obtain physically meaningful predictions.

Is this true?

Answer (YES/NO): NO